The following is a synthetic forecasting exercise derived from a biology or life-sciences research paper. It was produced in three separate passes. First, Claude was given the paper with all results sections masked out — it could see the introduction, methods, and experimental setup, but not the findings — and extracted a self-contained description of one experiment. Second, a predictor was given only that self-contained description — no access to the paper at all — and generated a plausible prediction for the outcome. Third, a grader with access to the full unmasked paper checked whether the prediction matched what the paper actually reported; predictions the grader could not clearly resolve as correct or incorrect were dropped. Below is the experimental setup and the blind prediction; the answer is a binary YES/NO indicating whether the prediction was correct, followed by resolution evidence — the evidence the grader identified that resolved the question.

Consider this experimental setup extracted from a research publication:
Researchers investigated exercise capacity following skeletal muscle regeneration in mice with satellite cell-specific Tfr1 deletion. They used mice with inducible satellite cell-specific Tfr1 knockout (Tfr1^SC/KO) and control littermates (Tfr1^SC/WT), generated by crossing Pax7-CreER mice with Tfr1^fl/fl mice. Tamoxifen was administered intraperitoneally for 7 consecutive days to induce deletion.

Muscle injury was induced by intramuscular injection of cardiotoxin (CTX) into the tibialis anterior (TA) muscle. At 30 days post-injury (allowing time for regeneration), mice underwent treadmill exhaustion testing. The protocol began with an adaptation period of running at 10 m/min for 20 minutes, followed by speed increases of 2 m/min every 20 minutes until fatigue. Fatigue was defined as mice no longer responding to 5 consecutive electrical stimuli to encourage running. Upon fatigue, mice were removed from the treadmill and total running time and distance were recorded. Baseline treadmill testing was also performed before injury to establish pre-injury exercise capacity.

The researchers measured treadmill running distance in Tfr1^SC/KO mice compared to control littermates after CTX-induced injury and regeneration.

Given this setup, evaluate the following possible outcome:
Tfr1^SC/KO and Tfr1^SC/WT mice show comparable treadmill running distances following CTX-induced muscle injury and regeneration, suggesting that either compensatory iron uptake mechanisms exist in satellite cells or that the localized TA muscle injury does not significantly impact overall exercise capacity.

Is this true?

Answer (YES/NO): NO